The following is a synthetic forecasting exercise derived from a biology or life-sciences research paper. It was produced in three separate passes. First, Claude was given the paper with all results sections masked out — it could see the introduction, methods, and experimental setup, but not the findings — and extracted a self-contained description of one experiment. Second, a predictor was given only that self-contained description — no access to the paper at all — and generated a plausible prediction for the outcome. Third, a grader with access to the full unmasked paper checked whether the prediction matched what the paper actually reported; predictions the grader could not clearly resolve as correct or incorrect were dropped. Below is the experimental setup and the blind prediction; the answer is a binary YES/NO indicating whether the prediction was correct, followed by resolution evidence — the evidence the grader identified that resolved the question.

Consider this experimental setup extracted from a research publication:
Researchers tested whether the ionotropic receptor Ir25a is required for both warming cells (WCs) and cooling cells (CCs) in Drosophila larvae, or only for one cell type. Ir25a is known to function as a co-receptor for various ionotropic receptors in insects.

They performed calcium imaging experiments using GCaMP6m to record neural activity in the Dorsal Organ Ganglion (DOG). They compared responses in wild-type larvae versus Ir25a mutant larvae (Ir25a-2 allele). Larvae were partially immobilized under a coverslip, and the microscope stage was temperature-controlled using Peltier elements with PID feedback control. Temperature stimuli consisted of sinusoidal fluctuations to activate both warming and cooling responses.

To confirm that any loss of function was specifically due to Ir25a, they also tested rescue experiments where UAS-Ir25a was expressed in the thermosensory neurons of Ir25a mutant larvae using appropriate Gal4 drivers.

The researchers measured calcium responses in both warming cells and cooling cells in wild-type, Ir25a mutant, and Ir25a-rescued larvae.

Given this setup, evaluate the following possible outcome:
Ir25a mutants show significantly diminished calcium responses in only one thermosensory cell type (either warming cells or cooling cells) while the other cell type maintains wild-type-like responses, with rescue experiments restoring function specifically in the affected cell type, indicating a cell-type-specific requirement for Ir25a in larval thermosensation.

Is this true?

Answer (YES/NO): NO